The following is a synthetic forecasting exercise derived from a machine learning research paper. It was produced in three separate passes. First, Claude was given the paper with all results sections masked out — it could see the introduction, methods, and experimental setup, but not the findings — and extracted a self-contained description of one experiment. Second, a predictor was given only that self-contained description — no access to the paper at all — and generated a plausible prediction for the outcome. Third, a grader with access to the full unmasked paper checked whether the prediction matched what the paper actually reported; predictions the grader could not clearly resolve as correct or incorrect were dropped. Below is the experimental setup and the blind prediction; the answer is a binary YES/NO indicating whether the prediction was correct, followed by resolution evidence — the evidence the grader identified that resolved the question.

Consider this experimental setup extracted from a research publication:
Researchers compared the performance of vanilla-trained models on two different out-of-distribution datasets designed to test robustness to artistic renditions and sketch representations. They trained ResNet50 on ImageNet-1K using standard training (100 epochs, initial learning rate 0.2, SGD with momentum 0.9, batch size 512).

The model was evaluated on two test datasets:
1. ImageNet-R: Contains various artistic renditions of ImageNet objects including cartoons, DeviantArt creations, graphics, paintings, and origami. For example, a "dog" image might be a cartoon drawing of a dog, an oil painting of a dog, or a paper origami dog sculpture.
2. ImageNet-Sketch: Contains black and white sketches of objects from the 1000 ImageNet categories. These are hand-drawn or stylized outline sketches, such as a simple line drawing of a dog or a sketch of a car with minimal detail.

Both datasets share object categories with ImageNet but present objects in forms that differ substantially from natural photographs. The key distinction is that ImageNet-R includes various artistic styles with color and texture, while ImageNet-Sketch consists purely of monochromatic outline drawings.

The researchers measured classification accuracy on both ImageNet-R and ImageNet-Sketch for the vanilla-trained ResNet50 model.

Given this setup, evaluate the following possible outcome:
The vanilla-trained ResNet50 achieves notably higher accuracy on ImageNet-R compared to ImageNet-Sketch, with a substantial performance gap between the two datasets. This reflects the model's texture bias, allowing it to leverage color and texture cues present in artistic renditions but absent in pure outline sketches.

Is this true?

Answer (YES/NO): YES